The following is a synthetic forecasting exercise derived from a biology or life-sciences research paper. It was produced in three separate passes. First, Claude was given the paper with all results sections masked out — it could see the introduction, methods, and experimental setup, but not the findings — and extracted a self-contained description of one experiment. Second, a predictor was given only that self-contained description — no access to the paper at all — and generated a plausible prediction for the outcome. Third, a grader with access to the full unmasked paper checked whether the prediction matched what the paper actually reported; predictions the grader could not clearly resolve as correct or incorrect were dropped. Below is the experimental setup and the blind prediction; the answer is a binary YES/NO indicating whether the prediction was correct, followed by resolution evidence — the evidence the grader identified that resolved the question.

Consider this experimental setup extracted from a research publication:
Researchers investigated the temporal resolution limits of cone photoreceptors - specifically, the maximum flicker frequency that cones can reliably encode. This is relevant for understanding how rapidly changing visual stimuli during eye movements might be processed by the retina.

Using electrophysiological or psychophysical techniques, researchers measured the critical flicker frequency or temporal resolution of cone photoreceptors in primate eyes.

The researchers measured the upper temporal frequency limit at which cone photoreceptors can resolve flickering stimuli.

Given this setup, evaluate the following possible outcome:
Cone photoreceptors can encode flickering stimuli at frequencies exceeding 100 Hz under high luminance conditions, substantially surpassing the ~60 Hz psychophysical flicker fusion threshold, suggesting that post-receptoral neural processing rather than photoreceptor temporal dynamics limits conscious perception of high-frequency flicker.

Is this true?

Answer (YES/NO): NO